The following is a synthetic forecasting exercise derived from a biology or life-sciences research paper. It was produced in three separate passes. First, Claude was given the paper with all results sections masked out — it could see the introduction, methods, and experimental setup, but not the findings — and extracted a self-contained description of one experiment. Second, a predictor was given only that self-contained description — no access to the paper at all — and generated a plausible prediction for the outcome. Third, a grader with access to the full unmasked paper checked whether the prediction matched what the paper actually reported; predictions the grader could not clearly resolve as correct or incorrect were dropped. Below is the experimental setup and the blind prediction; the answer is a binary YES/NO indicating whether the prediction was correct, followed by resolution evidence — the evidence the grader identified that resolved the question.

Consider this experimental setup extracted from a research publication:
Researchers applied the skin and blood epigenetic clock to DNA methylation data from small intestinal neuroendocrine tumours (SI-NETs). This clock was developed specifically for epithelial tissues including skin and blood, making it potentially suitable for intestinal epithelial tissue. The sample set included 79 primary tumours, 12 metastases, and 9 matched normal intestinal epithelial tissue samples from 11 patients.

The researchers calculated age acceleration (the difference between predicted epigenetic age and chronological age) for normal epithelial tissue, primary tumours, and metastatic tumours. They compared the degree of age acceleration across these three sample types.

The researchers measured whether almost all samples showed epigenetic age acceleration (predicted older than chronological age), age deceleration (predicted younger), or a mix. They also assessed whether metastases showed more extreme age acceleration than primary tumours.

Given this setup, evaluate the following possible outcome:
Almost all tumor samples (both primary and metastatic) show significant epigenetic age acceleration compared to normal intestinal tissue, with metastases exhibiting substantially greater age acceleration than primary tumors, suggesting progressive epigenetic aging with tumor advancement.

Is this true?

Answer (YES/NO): NO